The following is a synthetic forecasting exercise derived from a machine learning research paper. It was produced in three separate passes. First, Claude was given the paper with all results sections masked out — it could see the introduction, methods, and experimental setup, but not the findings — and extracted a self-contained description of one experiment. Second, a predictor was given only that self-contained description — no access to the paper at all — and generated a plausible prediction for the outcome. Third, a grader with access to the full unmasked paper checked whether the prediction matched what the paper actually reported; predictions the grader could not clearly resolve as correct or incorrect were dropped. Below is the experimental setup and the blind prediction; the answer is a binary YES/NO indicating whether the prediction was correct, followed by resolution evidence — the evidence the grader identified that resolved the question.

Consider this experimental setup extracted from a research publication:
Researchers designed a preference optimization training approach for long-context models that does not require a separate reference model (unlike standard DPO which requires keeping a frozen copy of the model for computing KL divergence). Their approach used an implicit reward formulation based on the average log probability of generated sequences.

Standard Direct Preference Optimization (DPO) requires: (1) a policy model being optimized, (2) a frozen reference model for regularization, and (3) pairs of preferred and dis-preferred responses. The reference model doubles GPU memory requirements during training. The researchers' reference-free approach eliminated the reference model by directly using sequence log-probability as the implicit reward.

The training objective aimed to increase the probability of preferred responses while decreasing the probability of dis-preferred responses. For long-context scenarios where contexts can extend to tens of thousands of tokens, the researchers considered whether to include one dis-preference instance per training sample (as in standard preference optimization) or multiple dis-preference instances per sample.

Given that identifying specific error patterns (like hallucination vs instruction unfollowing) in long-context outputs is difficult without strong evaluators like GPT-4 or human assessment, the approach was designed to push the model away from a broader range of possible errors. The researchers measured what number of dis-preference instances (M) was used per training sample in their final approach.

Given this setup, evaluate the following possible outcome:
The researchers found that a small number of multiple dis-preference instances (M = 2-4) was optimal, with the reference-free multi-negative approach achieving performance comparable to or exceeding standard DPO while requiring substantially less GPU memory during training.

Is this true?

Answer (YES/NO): NO